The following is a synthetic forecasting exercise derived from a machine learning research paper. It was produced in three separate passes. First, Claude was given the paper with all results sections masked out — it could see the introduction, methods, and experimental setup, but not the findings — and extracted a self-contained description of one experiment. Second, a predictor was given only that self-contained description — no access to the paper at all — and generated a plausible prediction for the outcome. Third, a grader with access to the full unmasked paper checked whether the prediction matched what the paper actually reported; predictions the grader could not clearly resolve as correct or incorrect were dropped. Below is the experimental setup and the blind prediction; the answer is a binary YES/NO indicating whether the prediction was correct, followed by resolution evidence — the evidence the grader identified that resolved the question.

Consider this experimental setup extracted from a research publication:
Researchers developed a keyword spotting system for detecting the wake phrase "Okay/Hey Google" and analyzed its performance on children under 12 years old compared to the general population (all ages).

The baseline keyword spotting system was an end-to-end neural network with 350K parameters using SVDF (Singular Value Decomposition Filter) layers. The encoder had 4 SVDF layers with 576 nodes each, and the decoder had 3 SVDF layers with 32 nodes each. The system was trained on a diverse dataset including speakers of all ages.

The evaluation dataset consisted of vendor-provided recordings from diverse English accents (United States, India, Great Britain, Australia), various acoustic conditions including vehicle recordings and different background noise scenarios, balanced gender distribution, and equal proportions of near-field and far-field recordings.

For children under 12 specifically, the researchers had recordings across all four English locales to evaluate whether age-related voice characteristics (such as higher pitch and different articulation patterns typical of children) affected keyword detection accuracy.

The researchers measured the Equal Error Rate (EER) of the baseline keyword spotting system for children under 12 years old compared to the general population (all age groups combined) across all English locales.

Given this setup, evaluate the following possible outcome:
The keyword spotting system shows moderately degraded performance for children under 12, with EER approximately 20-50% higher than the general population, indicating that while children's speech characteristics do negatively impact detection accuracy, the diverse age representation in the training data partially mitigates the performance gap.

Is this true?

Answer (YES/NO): NO